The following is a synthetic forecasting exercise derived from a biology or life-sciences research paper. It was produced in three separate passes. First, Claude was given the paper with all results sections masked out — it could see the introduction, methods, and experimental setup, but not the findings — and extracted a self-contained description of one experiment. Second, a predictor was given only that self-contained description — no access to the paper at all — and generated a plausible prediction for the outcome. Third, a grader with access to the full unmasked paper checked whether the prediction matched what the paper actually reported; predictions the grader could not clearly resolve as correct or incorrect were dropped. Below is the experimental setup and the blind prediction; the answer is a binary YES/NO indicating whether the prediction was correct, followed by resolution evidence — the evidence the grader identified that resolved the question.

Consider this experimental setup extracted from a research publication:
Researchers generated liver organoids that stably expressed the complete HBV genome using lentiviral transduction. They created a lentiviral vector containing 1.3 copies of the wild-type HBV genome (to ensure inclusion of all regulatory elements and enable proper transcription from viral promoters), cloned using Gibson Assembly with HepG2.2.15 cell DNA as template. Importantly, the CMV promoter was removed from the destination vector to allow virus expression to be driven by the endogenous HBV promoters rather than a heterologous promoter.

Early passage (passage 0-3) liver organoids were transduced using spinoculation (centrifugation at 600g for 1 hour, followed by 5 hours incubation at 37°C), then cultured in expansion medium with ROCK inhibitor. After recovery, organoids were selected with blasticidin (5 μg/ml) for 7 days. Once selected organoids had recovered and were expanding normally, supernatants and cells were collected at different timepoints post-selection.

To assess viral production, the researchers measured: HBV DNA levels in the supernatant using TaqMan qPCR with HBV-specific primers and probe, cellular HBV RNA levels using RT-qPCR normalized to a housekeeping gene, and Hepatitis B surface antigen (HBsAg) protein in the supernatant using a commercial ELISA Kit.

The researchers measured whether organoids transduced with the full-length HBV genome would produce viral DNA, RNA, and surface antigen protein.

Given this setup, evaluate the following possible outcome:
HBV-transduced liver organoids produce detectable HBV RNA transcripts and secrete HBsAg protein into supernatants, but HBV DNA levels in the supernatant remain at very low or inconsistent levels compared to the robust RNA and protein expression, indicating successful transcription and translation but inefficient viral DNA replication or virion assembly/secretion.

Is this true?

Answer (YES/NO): NO